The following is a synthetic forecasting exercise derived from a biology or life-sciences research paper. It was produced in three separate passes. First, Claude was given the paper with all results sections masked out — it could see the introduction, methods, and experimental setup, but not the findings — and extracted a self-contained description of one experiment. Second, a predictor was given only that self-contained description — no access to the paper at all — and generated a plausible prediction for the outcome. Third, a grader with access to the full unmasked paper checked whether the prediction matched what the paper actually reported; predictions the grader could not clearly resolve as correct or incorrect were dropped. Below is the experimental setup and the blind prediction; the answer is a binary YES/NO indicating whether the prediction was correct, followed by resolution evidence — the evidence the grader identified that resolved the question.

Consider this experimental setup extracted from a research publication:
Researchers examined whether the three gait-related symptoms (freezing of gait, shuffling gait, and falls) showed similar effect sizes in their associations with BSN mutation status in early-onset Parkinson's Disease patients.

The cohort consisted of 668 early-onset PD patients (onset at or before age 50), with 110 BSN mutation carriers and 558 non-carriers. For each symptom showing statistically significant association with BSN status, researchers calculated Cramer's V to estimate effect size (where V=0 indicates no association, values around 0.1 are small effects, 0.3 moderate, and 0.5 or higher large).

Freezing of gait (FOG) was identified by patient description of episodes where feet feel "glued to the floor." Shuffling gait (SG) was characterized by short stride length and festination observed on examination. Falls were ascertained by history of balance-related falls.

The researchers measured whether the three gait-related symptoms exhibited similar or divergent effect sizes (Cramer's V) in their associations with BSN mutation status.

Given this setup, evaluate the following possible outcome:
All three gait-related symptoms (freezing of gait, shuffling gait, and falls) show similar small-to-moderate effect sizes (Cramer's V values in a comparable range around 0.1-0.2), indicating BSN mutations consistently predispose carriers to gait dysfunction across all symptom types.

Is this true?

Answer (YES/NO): YES